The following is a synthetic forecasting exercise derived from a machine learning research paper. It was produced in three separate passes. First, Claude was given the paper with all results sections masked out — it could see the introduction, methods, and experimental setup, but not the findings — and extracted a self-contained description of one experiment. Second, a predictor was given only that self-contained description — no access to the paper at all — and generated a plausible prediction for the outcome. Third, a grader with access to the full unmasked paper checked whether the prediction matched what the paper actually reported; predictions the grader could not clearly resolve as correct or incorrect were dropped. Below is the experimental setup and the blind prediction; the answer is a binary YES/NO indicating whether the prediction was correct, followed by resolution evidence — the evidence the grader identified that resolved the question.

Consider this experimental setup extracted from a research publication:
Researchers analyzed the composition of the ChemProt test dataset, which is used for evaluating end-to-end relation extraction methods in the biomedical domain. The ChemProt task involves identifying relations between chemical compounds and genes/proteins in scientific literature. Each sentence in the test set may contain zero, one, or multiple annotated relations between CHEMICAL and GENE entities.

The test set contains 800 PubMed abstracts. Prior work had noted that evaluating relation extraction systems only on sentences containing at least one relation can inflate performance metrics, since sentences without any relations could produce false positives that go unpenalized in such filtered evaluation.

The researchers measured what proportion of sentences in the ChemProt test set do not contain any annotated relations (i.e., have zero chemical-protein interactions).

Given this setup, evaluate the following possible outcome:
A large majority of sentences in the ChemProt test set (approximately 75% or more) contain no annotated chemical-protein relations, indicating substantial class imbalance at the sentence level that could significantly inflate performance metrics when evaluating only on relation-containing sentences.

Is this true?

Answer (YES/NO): YES